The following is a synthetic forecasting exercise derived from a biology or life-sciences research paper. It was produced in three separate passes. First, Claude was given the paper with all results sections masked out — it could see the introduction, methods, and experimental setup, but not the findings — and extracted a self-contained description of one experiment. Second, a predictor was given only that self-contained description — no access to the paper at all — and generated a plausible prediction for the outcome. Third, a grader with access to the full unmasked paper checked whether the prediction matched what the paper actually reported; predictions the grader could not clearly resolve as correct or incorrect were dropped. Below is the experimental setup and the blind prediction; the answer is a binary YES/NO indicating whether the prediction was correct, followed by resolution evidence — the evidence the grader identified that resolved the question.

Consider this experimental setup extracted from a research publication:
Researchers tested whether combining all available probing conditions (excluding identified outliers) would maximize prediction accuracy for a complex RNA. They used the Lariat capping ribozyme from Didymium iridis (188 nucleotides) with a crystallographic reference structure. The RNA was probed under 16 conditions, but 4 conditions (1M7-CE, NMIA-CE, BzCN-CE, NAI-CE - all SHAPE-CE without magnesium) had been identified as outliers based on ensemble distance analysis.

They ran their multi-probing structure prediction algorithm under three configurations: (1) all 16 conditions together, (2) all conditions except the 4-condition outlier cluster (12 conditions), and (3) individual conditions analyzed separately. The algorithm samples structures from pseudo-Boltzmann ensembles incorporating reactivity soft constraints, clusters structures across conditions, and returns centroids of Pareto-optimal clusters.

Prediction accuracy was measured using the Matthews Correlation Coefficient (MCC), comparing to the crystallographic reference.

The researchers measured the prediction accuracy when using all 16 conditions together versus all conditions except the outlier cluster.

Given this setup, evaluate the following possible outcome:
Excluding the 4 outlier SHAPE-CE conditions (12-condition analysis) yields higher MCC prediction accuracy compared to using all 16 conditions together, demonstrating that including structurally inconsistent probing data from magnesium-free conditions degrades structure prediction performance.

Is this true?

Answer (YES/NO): YES